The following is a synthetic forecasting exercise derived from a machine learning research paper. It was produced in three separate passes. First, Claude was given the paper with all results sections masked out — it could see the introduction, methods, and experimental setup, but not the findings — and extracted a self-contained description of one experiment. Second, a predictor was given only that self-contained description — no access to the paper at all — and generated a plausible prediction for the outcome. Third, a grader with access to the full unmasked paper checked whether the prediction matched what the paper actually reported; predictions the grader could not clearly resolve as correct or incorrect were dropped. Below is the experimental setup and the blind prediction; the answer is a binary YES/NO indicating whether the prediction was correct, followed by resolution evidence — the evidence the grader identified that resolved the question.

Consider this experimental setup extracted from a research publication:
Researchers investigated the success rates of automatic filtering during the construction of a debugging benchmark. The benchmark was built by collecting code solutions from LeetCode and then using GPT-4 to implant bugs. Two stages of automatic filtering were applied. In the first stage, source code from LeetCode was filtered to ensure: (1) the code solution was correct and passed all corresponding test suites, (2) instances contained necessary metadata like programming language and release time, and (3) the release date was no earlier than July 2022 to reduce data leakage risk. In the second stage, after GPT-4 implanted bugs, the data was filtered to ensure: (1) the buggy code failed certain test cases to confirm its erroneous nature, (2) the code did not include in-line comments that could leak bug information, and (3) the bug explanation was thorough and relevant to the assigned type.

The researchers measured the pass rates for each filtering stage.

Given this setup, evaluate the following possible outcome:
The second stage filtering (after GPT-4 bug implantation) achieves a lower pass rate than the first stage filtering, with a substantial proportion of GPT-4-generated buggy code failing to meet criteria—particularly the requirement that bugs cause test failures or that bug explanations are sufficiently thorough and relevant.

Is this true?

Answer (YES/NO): NO